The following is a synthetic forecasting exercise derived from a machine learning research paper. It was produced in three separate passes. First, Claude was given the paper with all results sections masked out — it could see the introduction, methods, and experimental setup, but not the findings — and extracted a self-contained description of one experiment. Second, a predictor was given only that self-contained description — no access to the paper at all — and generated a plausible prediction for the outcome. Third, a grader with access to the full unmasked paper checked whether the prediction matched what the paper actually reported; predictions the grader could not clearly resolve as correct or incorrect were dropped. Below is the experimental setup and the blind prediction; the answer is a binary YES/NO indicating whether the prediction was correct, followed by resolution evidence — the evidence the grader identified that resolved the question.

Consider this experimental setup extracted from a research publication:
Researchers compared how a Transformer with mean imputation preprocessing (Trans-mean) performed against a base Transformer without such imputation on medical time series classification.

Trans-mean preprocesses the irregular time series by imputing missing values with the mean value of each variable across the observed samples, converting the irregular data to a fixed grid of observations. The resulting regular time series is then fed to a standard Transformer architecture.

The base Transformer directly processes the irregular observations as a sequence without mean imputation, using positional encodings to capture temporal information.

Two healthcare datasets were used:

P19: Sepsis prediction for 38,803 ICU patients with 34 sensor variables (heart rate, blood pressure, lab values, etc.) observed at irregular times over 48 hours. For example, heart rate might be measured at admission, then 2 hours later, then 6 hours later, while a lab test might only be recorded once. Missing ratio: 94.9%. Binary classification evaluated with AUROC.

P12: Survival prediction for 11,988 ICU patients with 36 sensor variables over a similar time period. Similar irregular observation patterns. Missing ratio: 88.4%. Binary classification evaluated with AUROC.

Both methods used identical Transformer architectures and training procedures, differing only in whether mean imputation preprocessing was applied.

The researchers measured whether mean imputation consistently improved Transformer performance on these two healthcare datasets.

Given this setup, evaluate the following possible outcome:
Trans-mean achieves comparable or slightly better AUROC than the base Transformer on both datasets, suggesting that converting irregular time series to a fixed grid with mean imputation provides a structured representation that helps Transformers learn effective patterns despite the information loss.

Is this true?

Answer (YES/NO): NO